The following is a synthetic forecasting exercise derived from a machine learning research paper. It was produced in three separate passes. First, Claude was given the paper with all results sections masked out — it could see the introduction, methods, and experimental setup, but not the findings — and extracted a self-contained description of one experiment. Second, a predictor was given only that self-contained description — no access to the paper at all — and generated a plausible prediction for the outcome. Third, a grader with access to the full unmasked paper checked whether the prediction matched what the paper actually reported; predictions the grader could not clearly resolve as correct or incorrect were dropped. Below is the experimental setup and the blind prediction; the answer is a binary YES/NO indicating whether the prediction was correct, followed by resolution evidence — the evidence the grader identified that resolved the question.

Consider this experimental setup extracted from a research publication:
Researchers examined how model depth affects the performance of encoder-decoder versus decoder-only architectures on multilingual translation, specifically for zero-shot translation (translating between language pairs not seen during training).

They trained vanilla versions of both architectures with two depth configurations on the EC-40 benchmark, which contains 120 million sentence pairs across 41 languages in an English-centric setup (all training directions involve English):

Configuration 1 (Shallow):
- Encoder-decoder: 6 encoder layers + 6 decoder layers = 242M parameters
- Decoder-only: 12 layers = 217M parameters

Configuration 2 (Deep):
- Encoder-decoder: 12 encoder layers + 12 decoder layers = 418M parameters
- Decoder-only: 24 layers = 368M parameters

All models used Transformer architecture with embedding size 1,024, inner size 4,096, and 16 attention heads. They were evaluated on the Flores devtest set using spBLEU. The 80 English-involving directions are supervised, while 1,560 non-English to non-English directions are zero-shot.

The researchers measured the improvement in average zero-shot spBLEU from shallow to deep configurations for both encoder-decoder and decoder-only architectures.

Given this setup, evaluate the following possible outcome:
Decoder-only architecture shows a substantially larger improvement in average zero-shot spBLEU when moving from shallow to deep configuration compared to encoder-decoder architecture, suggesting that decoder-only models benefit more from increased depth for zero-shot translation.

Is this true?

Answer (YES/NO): NO